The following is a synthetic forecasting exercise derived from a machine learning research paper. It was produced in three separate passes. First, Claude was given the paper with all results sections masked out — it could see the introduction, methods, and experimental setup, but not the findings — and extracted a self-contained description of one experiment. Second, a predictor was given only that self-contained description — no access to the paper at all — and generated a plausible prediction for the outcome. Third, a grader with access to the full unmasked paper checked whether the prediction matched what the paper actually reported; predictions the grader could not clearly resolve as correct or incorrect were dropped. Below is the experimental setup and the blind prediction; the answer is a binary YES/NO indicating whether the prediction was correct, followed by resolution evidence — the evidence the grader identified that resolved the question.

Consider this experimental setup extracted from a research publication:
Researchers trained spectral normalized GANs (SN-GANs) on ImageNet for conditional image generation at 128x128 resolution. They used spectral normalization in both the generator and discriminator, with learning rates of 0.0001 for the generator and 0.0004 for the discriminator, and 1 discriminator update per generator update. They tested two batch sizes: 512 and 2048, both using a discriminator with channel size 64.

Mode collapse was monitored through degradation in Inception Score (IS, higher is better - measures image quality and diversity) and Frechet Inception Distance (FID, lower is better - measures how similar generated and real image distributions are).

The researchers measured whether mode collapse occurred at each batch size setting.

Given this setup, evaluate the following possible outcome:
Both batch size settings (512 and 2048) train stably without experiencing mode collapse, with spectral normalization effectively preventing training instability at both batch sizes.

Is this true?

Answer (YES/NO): NO